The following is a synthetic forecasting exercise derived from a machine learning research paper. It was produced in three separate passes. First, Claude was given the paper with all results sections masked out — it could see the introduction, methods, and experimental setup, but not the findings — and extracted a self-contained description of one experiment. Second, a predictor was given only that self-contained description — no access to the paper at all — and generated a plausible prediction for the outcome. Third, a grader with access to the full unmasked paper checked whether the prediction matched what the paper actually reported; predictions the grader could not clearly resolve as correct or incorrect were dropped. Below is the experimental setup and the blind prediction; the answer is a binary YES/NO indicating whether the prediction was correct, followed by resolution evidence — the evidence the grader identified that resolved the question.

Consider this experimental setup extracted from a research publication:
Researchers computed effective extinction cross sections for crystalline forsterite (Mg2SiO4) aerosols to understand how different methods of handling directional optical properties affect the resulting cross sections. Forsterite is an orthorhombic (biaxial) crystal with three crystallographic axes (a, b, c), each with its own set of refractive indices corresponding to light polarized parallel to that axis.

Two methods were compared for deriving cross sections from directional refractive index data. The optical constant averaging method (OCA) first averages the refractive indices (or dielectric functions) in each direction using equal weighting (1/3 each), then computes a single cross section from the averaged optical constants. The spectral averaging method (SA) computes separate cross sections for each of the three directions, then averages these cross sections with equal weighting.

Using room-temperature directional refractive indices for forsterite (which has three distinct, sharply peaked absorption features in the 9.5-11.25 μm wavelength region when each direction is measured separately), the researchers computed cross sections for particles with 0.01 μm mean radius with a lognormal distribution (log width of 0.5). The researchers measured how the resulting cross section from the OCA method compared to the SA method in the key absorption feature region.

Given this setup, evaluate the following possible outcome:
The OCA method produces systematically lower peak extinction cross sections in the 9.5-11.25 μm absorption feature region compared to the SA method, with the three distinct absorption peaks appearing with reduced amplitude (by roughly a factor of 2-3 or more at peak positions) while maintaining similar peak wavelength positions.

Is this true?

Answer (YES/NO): NO